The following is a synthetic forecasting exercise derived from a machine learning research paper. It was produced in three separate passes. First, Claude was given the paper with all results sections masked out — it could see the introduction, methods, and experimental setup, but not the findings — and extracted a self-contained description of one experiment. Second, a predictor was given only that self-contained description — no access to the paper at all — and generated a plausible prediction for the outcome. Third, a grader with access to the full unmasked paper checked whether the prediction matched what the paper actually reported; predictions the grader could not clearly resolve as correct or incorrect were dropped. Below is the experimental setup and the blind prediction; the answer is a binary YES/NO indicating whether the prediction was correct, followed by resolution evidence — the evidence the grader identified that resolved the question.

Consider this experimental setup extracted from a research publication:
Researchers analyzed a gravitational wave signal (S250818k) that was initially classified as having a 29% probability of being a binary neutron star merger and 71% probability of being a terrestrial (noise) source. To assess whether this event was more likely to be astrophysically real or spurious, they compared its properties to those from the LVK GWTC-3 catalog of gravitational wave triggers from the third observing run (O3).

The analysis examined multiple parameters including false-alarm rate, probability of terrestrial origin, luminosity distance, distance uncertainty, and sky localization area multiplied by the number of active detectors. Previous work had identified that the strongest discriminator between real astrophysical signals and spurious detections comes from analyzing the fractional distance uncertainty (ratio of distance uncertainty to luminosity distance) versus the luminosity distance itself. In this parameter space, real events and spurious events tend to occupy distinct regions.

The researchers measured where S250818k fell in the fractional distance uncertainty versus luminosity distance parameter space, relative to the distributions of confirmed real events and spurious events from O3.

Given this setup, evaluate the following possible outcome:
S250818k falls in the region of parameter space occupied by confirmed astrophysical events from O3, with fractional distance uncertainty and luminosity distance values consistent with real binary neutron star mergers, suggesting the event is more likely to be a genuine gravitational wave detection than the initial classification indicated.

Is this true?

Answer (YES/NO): YES